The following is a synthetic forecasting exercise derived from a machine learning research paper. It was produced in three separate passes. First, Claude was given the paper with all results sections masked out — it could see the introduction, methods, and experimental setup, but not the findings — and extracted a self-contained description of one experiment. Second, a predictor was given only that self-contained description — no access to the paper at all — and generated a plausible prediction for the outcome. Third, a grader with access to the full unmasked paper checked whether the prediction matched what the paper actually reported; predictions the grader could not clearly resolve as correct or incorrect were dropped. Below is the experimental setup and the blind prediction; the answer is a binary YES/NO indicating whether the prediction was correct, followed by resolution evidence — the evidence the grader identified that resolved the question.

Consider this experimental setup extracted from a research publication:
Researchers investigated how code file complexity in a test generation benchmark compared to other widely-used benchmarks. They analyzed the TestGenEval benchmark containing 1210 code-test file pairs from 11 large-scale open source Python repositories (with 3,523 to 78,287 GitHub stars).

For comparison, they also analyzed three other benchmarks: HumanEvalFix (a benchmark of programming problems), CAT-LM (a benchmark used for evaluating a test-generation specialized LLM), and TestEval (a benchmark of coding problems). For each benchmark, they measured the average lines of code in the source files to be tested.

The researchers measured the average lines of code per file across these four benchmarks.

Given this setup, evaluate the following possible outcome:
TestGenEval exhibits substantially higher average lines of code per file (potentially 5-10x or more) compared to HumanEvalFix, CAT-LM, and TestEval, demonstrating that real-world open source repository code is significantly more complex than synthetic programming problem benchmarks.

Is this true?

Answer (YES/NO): NO